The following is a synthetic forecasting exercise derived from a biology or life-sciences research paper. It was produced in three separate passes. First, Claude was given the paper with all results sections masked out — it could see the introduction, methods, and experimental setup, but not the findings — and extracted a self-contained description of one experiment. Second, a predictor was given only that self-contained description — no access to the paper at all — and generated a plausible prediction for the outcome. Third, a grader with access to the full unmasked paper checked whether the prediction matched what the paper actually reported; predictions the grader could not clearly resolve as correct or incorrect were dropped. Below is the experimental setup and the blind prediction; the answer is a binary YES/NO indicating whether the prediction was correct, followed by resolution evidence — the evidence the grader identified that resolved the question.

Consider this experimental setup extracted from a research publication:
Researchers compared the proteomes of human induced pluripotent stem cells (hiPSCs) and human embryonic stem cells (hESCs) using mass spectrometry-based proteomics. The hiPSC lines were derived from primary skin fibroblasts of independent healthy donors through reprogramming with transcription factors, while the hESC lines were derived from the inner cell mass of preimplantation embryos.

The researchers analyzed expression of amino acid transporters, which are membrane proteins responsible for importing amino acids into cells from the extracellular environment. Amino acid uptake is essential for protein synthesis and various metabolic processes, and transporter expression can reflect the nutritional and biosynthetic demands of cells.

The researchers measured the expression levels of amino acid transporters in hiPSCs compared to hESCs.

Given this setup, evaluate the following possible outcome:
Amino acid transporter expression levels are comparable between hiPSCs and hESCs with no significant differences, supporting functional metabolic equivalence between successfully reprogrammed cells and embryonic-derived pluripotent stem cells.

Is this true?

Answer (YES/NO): NO